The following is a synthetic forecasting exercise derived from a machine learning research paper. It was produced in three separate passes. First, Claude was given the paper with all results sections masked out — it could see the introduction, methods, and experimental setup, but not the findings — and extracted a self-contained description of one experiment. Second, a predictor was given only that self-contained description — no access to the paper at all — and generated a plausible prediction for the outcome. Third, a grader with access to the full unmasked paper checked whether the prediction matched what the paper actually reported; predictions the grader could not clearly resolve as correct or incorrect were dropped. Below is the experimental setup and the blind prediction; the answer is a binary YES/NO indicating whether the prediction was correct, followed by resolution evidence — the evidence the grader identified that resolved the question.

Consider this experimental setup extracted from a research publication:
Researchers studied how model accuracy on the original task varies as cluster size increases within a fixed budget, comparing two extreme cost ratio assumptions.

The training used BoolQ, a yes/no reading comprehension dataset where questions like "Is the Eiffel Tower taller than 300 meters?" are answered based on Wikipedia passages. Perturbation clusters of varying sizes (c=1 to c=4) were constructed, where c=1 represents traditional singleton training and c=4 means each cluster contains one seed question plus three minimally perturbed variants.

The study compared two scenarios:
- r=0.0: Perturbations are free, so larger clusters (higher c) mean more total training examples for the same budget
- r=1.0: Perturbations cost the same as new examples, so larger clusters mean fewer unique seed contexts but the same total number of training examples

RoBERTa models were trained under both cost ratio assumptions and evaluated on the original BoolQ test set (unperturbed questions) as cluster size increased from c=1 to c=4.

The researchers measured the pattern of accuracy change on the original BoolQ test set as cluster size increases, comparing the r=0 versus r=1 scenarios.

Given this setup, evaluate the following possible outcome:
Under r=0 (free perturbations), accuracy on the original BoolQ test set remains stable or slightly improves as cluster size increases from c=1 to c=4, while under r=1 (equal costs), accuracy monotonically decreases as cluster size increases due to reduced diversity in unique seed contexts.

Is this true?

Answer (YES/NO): NO